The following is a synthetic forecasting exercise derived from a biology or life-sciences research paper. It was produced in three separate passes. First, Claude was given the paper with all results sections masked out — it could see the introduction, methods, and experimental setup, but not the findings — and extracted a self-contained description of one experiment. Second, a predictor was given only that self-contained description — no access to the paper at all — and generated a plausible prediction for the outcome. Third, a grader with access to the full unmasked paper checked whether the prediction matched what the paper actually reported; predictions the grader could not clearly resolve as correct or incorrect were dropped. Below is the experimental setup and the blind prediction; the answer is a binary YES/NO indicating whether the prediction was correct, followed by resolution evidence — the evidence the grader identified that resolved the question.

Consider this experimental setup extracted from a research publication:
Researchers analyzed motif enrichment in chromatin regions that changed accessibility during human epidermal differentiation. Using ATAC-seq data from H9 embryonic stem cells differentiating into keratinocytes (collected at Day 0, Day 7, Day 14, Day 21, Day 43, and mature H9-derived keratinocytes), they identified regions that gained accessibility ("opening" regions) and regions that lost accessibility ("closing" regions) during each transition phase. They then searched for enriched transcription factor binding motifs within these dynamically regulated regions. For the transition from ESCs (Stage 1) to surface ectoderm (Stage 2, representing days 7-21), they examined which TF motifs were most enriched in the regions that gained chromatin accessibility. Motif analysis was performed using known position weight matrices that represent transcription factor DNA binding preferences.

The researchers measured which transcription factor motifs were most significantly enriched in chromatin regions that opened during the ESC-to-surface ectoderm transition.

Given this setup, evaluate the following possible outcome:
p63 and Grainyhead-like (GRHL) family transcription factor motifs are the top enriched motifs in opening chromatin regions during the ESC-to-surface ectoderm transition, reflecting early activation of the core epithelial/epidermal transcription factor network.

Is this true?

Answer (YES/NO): NO